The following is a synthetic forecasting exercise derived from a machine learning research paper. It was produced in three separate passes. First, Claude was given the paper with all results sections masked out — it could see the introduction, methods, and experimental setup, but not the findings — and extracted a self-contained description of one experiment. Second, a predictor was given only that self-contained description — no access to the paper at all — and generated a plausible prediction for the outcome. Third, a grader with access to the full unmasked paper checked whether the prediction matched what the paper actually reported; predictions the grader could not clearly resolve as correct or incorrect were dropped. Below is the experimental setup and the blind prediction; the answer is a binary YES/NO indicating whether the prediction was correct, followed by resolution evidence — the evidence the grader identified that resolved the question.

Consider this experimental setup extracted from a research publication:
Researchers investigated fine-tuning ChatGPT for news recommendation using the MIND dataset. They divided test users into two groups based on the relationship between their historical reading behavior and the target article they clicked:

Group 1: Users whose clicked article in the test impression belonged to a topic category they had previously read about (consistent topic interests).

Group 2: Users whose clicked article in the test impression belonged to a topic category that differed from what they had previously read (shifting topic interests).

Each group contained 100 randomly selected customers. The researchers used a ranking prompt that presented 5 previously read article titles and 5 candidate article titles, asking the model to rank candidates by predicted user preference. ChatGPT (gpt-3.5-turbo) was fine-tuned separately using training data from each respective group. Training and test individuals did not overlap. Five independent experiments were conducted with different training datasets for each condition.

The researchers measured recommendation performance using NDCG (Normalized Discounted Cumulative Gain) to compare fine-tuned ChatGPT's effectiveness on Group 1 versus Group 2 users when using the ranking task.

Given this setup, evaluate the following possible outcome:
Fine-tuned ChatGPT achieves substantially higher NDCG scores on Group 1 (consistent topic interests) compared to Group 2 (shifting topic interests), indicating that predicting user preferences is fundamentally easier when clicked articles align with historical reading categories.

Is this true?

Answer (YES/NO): YES